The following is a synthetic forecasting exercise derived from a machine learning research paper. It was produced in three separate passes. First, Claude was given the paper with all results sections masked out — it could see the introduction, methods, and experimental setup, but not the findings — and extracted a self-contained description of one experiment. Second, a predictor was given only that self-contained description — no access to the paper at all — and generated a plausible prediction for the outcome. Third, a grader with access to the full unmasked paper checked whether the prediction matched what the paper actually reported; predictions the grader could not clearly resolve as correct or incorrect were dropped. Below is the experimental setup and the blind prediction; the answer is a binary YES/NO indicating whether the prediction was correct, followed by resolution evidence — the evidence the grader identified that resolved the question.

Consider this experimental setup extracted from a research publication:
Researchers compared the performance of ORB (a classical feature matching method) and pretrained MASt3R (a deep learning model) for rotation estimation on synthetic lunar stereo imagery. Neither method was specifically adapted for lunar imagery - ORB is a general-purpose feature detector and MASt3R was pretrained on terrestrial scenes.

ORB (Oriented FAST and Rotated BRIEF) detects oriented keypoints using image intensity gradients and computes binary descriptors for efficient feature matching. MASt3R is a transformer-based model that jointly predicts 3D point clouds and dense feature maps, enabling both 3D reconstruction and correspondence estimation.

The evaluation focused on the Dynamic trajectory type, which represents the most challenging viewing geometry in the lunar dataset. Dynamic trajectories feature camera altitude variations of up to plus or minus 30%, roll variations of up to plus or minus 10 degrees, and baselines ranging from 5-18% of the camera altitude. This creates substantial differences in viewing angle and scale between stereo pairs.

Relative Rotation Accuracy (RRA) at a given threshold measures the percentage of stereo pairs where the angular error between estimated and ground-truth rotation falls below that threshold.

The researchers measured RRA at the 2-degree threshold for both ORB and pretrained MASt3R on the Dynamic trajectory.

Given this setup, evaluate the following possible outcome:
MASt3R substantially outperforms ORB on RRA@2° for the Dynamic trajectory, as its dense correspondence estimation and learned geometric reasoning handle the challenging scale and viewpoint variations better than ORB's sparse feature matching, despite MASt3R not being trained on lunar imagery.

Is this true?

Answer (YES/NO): YES